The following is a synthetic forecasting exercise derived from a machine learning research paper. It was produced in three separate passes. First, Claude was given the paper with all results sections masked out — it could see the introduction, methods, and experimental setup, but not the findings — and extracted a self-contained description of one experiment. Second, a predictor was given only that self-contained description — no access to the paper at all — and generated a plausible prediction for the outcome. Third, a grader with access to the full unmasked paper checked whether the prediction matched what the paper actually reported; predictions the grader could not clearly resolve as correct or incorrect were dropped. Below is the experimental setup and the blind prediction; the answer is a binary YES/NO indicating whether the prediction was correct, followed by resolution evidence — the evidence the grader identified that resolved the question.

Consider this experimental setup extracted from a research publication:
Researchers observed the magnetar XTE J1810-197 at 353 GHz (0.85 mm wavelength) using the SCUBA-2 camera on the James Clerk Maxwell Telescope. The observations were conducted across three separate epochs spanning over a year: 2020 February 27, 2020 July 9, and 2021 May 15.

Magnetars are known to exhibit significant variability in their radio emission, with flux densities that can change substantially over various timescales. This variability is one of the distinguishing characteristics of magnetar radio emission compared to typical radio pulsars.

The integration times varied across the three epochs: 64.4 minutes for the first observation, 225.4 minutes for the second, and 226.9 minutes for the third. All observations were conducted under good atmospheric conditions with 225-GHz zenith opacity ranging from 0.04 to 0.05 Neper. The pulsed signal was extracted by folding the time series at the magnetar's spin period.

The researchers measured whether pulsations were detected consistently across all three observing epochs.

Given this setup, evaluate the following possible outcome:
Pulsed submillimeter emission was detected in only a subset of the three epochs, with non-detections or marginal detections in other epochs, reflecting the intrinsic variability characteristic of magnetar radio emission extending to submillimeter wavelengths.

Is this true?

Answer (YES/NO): NO